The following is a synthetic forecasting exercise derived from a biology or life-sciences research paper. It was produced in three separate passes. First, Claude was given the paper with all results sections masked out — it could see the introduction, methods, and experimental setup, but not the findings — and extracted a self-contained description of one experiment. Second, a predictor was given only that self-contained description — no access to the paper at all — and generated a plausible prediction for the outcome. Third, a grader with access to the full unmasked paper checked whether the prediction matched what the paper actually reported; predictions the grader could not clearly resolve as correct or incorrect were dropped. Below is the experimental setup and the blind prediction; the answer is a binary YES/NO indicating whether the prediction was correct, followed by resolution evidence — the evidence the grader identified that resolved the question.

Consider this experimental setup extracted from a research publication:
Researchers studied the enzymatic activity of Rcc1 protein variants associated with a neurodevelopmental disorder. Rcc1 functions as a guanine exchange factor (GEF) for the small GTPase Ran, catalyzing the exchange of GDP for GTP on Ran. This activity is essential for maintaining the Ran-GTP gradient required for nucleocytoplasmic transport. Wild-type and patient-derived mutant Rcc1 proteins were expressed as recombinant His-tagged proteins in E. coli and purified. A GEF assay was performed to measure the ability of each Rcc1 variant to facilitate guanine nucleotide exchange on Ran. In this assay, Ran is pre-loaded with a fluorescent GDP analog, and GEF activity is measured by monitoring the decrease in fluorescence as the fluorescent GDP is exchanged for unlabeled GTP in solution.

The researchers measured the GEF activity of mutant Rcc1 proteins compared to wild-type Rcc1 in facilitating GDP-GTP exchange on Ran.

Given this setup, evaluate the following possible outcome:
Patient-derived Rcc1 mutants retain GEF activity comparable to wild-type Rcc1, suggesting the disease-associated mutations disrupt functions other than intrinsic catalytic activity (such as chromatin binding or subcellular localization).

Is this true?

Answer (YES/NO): NO